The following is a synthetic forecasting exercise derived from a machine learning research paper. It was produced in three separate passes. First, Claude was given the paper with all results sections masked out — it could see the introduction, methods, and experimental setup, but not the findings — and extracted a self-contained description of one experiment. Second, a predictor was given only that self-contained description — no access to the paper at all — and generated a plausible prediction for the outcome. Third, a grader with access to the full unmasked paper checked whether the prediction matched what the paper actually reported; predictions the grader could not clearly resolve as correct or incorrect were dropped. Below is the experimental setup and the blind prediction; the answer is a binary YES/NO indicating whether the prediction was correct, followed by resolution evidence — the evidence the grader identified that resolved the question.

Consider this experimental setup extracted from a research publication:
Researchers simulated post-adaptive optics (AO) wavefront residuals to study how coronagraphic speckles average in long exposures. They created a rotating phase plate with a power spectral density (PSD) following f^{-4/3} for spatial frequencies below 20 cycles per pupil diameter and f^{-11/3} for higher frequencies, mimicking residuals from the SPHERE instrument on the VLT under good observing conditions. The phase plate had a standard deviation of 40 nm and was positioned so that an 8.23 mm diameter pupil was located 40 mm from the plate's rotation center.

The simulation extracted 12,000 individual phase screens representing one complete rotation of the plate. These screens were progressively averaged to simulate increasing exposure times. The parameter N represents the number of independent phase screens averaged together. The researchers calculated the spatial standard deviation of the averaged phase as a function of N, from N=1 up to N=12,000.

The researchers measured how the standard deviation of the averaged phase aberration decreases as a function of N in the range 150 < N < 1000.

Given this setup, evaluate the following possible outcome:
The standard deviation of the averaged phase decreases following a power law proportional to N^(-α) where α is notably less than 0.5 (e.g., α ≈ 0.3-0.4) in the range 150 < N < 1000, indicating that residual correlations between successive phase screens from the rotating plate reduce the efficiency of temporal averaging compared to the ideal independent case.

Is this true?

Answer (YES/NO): NO